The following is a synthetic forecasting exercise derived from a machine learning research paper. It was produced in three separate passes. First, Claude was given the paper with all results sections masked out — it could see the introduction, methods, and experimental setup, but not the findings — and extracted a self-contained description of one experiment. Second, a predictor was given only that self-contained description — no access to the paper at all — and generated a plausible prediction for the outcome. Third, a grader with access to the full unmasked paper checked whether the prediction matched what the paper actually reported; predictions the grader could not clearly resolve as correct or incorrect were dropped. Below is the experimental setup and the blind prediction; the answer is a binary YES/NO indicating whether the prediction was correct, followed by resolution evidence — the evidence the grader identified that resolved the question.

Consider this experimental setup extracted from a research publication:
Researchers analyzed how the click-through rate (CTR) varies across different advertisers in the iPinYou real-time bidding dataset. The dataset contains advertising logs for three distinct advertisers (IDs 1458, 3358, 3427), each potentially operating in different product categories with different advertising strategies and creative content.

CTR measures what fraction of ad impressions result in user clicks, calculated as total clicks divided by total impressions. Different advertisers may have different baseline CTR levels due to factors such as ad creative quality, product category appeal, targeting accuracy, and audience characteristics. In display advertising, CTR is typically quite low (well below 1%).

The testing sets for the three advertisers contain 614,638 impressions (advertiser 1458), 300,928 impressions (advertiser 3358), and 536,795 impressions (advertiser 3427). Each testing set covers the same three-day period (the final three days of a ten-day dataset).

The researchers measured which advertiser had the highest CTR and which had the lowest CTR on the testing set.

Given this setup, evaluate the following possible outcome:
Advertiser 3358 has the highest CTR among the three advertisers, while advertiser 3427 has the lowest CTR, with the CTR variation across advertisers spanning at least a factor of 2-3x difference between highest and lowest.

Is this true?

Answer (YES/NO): NO